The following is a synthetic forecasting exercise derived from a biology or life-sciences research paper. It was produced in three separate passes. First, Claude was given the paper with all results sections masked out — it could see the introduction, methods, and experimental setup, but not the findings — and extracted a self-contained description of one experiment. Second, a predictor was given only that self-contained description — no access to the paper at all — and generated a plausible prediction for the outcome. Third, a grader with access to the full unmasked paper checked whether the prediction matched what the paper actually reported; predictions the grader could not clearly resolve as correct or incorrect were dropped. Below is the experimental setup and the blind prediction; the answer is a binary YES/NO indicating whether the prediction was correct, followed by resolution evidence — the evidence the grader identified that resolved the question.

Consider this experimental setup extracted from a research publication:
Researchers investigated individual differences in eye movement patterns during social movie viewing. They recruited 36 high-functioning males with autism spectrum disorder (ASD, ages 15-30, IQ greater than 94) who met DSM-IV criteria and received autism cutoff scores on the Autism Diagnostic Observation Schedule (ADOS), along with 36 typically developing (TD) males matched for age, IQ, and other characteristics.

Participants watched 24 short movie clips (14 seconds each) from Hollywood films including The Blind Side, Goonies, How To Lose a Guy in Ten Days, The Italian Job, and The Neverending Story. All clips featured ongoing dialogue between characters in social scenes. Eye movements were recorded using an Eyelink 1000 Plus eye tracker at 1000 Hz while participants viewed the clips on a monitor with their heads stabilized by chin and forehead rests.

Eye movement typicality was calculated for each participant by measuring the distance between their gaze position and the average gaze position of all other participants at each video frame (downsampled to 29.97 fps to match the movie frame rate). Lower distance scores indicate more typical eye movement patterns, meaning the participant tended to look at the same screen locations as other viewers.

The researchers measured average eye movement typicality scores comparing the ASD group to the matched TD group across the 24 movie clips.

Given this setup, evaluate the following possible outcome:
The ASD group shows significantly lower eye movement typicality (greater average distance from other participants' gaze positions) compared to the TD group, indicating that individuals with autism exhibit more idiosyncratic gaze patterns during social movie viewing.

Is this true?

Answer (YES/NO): YES